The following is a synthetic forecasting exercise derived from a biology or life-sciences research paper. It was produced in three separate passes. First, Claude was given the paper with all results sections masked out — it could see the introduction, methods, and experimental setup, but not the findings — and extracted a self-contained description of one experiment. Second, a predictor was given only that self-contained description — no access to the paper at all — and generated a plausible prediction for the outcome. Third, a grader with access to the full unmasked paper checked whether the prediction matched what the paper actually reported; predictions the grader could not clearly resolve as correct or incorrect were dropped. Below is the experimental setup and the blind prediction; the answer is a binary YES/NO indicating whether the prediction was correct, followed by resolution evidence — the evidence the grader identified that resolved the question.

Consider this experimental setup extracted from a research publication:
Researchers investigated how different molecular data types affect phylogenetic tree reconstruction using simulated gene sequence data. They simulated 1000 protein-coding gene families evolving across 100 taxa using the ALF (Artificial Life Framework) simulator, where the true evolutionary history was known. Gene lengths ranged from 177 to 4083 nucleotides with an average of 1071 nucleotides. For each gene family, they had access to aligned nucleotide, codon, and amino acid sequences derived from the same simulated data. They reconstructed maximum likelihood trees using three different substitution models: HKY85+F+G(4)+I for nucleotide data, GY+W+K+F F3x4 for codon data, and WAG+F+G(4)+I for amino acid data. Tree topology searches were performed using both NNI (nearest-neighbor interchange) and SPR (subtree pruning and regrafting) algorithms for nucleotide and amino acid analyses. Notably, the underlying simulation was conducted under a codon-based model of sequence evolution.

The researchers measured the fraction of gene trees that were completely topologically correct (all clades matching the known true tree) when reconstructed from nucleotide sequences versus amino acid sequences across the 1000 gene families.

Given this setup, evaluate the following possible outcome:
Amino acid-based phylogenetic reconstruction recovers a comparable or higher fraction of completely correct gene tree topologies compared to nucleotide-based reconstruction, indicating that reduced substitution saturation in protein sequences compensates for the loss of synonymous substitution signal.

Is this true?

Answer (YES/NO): NO